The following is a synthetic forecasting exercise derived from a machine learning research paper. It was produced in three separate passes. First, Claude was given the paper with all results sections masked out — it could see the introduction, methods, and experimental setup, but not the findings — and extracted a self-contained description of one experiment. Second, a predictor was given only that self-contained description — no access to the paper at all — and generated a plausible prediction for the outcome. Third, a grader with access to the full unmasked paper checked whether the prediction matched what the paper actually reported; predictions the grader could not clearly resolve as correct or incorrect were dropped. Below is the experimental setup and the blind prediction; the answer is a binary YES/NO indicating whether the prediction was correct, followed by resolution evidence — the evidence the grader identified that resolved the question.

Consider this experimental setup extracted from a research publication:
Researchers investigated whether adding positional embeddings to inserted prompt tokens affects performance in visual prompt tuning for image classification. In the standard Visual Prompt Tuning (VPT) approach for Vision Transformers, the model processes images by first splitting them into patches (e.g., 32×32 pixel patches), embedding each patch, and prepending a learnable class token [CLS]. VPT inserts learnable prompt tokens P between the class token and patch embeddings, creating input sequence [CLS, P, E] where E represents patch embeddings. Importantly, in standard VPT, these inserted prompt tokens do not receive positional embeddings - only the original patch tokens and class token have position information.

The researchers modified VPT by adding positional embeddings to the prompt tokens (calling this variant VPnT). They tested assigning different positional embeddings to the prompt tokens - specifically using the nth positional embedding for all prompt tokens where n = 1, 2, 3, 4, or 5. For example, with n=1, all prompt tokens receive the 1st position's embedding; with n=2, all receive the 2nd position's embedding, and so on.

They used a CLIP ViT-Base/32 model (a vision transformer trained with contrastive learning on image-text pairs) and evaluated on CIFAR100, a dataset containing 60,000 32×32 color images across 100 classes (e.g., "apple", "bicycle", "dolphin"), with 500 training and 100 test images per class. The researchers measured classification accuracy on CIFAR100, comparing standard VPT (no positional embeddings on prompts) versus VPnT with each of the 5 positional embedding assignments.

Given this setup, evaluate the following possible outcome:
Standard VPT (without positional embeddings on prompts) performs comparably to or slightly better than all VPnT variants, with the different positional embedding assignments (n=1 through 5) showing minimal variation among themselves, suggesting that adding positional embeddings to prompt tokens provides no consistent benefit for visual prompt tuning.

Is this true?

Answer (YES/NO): NO